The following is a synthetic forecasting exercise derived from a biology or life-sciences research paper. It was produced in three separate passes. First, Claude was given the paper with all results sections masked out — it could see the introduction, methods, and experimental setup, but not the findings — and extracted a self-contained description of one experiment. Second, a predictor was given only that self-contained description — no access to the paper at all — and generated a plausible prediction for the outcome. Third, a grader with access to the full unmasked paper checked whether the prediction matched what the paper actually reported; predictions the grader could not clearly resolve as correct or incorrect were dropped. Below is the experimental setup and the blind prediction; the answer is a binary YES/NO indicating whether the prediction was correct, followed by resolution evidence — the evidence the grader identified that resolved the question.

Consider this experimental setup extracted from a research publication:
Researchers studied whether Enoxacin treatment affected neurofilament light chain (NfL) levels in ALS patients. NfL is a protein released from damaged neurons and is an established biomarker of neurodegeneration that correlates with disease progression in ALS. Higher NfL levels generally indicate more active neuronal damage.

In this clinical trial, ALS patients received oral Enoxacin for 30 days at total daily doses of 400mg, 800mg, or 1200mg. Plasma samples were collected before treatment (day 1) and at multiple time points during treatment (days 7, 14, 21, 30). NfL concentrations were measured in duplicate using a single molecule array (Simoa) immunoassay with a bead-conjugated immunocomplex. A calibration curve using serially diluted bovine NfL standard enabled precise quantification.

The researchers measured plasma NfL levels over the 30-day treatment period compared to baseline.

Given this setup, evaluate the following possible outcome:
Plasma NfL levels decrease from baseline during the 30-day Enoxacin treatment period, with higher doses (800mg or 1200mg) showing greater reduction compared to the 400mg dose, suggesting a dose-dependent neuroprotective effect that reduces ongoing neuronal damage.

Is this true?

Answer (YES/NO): NO